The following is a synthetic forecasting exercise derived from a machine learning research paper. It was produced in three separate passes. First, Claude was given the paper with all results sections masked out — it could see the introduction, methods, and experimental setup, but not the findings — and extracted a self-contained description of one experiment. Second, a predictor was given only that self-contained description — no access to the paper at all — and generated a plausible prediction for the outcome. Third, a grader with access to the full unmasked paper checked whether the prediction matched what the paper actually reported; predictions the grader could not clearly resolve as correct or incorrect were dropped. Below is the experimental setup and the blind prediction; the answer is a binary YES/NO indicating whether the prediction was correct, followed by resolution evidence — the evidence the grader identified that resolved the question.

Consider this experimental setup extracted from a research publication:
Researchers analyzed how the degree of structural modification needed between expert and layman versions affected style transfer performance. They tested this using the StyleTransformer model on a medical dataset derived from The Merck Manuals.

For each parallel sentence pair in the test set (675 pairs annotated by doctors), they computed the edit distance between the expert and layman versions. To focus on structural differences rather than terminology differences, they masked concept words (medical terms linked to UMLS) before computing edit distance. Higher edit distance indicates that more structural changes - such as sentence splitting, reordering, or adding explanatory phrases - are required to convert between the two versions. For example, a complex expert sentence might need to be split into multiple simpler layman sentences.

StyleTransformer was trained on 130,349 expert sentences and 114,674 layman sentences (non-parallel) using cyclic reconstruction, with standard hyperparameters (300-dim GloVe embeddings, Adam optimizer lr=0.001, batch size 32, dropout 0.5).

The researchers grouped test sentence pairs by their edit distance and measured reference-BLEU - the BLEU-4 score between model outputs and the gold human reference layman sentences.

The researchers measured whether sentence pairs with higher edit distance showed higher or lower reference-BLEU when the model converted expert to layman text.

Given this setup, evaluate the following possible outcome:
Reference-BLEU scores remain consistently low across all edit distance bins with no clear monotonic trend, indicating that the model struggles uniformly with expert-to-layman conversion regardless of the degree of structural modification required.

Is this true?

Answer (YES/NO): NO